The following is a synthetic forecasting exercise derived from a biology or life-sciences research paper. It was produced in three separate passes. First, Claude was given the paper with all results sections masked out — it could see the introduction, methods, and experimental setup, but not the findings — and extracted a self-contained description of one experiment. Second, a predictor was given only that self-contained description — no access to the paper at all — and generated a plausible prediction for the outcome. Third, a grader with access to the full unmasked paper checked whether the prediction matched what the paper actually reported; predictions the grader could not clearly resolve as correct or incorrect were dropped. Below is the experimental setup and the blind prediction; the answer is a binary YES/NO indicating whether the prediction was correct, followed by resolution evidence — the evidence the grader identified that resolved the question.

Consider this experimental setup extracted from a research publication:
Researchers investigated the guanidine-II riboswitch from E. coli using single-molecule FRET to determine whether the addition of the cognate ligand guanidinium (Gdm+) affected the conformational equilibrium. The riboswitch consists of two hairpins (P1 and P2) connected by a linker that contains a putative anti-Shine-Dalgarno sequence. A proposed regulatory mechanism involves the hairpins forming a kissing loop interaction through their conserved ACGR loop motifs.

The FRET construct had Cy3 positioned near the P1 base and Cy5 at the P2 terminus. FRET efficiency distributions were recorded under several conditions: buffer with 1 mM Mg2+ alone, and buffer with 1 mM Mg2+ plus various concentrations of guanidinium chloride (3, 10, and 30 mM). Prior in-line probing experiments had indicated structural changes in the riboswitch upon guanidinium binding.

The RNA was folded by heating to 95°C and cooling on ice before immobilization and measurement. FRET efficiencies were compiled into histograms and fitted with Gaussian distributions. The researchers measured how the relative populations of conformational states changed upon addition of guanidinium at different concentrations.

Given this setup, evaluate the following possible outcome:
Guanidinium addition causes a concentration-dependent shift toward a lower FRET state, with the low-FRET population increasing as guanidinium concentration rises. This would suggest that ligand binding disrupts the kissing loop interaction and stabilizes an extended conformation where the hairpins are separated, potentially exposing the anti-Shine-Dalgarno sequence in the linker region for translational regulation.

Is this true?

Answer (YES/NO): NO